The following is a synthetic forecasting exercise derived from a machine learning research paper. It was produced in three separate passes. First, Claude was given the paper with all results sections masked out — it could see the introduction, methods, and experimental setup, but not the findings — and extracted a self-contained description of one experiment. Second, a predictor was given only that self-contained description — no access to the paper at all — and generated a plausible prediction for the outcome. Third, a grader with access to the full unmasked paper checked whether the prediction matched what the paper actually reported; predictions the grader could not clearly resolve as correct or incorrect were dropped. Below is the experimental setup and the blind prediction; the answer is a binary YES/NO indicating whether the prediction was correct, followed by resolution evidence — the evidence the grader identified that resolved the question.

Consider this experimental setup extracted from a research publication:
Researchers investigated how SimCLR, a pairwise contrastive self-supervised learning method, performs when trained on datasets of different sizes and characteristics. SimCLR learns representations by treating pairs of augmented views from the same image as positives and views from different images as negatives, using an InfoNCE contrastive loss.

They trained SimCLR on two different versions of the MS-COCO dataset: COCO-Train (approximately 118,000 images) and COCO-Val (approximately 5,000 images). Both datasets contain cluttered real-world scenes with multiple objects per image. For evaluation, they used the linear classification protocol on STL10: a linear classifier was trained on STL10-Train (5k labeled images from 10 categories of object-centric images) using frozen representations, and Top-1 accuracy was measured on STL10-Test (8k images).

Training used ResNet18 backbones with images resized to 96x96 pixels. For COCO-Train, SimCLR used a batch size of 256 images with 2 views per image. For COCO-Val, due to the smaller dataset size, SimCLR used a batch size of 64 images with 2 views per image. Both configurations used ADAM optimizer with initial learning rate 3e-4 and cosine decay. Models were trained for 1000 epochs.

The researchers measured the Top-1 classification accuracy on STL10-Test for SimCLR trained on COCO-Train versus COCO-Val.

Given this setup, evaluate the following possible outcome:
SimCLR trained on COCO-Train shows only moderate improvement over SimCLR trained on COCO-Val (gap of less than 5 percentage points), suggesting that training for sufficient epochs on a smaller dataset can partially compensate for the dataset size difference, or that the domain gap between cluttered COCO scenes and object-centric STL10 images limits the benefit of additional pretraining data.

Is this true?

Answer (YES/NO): NO